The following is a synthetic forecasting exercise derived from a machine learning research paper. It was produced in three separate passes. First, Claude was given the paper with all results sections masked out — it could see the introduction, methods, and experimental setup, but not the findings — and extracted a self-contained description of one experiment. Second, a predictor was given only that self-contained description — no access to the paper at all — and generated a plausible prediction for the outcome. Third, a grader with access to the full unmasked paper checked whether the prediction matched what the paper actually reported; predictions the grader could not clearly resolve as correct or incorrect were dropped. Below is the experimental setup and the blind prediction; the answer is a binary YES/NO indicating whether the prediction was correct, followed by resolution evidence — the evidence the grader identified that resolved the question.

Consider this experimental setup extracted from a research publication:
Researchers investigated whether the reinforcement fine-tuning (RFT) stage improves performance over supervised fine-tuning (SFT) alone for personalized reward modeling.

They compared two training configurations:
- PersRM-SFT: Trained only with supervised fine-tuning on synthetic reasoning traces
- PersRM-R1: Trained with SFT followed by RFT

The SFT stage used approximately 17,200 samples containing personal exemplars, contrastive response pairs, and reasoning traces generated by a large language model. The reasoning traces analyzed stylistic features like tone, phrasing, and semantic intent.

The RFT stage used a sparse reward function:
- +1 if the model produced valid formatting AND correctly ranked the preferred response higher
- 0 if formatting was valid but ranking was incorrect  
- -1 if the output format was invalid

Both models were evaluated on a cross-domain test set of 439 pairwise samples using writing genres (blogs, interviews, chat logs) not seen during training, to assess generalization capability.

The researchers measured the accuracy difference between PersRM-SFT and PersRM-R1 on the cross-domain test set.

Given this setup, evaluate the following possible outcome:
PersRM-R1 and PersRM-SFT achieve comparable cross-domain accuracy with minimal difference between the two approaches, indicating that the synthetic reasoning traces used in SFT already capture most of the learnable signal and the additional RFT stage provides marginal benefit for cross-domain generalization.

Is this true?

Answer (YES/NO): NO